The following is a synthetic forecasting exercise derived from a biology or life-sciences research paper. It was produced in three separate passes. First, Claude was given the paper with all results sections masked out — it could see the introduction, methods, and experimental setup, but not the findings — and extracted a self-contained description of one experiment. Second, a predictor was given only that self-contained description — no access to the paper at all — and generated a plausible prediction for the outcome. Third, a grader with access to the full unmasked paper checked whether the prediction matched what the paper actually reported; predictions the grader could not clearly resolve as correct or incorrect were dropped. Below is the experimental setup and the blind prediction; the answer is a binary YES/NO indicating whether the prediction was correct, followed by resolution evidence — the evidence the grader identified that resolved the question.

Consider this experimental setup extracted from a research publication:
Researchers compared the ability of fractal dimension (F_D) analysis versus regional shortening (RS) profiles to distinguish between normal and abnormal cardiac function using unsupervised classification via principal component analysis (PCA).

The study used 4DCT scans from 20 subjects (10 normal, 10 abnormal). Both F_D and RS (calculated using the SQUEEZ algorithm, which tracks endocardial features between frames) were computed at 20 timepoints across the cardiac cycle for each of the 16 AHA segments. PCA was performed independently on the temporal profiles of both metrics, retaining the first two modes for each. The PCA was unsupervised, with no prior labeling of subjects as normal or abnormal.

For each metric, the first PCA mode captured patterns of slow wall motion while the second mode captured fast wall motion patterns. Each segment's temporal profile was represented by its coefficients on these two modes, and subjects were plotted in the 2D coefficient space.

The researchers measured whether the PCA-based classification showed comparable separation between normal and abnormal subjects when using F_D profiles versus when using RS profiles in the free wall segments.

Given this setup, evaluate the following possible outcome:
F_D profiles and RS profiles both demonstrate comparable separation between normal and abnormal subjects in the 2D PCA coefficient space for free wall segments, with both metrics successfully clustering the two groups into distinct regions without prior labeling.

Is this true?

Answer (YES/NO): YES